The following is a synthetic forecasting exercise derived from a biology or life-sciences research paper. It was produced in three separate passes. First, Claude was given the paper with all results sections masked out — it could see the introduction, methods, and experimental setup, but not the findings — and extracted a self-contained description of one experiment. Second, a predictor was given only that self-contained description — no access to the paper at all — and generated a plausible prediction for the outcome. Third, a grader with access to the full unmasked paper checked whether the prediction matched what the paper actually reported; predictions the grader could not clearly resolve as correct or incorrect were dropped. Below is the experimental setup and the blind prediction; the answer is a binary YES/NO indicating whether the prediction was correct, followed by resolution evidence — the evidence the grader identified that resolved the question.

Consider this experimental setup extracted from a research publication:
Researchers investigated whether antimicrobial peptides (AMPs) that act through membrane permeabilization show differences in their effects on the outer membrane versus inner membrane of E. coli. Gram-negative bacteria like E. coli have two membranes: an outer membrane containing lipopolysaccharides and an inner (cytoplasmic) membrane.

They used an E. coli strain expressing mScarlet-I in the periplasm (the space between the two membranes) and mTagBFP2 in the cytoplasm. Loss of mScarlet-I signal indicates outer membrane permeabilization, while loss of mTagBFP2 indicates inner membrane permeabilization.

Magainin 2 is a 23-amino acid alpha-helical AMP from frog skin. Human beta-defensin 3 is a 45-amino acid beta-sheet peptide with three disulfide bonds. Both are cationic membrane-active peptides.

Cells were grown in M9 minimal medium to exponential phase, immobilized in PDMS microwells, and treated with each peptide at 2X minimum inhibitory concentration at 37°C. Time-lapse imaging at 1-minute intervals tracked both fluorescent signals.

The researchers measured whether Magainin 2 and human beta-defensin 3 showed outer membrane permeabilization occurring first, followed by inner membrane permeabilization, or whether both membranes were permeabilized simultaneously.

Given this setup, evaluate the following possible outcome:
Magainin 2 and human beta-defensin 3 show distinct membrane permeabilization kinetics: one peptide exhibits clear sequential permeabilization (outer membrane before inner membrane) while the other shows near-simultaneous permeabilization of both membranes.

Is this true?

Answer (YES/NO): NO